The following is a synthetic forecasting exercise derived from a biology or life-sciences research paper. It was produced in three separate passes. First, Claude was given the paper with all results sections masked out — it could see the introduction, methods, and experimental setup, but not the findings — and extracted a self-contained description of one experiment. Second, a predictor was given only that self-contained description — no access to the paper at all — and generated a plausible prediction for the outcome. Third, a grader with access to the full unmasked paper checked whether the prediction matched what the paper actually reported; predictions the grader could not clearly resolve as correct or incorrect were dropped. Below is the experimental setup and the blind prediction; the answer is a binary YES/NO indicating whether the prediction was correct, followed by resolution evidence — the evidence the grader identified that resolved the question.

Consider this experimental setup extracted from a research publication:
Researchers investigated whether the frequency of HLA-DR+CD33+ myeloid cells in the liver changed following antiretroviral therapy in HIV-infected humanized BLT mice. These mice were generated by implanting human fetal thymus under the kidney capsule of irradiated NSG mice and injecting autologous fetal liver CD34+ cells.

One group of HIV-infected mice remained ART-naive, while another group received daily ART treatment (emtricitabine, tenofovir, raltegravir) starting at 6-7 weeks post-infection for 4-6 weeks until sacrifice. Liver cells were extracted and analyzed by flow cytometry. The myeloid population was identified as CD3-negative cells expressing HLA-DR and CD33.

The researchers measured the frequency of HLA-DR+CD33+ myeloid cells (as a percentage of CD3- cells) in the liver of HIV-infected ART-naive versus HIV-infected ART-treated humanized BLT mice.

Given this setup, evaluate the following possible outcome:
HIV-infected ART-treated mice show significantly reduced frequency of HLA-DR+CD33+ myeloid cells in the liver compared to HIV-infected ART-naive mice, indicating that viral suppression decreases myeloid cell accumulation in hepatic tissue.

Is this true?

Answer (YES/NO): YES